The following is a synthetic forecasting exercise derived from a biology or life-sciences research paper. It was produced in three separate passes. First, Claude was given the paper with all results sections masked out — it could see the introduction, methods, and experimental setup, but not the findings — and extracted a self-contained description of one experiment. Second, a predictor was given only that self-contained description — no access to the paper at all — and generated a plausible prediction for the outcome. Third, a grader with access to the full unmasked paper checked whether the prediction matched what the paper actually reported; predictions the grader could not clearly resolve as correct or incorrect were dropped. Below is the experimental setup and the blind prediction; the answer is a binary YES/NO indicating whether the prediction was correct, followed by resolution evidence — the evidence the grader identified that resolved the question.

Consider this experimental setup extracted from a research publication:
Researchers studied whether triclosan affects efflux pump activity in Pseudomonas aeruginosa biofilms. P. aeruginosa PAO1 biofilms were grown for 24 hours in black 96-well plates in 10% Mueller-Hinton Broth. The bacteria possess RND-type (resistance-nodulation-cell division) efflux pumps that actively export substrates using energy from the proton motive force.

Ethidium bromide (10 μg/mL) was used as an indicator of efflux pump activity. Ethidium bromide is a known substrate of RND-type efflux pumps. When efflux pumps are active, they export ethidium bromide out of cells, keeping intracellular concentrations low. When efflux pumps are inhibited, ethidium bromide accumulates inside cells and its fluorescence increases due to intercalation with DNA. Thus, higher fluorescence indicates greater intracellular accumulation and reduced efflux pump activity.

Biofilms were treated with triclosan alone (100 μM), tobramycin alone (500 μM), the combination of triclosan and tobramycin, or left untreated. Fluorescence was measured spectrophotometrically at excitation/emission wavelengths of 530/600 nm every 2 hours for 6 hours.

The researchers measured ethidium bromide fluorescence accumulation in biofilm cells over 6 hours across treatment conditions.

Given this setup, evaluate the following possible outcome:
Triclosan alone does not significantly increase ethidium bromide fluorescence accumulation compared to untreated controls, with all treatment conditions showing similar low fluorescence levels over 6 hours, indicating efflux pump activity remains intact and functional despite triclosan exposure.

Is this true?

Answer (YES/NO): NO